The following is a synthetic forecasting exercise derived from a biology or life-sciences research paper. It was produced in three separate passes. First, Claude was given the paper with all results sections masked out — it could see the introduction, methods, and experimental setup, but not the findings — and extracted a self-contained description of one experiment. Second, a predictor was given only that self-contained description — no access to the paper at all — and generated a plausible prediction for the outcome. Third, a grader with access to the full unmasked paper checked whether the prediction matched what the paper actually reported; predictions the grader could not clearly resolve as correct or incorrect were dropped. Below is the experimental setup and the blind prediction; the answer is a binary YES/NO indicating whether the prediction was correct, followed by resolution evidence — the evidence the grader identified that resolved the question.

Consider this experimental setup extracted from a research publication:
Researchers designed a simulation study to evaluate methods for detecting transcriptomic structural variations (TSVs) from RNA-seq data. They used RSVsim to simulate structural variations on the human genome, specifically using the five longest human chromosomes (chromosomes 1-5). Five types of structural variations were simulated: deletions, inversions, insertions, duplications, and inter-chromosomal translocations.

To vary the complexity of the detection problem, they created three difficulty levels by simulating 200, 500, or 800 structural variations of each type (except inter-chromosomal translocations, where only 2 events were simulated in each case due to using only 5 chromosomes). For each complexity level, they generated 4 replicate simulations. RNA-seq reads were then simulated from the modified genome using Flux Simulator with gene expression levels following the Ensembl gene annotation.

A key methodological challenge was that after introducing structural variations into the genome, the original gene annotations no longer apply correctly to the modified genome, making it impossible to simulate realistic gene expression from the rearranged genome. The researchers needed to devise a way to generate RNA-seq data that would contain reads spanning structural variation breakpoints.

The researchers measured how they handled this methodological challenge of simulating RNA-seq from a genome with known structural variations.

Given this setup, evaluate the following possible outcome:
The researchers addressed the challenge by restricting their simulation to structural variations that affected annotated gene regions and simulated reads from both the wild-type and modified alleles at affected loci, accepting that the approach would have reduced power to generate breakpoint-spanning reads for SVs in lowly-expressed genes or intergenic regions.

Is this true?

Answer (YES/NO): NO